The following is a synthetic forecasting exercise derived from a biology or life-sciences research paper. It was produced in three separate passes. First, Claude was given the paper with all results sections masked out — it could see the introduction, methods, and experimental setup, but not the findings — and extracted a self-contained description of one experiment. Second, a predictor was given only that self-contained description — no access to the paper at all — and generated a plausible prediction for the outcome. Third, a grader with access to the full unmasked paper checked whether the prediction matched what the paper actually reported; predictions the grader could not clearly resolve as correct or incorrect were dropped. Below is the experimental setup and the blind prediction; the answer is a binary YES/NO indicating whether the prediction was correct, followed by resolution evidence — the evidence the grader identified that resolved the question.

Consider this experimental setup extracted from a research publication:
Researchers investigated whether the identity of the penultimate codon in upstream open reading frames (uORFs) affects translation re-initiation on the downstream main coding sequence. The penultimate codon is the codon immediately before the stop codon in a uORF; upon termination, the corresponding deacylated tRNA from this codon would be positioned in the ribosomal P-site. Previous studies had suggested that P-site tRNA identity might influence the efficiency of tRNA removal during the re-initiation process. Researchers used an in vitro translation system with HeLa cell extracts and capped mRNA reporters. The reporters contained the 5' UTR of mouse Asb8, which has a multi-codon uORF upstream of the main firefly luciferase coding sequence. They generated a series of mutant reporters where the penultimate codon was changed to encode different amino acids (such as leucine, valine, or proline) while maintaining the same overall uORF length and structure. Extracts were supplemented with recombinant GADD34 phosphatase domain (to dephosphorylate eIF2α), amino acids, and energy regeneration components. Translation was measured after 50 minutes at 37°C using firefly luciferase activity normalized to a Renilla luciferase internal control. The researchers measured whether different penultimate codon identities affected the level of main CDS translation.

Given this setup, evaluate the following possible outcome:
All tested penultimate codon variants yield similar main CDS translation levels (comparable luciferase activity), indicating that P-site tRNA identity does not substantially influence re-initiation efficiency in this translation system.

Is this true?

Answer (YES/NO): NO